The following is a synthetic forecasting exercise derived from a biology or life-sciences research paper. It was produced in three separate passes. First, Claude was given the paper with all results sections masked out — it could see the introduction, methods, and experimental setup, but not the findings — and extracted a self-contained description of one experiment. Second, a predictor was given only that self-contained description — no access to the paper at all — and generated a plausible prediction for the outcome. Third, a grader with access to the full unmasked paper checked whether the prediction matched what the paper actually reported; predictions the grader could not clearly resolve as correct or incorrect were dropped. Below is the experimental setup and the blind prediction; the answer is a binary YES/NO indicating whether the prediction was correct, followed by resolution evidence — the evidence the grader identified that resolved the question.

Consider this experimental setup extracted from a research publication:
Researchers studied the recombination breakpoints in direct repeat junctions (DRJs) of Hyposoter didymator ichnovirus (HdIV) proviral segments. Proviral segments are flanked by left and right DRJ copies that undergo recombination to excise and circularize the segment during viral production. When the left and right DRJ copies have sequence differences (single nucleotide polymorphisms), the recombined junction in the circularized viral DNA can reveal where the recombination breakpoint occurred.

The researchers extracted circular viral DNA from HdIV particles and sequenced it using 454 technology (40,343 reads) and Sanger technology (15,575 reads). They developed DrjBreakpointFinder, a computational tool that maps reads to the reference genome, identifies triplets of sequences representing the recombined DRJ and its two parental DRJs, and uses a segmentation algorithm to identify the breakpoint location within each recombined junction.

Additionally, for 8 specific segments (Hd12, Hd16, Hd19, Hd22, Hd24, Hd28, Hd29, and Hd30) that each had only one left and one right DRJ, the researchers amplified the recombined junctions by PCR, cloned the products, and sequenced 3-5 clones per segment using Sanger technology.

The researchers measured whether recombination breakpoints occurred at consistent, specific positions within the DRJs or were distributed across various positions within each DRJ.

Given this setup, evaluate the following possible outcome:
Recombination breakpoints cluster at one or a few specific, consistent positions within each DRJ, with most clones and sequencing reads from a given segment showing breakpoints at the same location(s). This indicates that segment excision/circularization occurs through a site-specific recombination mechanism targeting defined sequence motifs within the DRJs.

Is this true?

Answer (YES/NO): NO